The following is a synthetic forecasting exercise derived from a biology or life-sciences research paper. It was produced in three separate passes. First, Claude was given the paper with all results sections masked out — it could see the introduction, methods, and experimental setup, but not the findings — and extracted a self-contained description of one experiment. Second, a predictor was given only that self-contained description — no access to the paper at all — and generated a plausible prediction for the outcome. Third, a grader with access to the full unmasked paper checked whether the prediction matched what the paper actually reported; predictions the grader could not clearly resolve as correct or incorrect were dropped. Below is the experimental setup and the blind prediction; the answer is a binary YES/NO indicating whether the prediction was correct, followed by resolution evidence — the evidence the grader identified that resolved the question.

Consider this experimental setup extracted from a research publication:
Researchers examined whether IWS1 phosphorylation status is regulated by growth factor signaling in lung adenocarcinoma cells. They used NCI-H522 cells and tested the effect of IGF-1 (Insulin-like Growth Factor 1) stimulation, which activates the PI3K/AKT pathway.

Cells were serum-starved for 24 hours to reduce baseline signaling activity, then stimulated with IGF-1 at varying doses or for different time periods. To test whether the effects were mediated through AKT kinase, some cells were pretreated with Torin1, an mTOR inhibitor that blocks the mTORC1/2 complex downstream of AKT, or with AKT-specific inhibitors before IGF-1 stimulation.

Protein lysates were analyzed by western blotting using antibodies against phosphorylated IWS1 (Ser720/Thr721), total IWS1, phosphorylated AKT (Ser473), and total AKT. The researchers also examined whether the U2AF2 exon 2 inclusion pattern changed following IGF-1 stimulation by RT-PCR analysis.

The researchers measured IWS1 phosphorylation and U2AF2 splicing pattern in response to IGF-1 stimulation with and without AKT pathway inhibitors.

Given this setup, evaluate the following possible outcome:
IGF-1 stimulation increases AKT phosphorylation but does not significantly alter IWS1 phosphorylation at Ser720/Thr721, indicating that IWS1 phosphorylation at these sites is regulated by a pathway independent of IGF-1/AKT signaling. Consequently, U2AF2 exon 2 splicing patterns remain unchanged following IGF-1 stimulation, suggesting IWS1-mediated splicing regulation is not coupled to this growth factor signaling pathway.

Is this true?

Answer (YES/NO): NO